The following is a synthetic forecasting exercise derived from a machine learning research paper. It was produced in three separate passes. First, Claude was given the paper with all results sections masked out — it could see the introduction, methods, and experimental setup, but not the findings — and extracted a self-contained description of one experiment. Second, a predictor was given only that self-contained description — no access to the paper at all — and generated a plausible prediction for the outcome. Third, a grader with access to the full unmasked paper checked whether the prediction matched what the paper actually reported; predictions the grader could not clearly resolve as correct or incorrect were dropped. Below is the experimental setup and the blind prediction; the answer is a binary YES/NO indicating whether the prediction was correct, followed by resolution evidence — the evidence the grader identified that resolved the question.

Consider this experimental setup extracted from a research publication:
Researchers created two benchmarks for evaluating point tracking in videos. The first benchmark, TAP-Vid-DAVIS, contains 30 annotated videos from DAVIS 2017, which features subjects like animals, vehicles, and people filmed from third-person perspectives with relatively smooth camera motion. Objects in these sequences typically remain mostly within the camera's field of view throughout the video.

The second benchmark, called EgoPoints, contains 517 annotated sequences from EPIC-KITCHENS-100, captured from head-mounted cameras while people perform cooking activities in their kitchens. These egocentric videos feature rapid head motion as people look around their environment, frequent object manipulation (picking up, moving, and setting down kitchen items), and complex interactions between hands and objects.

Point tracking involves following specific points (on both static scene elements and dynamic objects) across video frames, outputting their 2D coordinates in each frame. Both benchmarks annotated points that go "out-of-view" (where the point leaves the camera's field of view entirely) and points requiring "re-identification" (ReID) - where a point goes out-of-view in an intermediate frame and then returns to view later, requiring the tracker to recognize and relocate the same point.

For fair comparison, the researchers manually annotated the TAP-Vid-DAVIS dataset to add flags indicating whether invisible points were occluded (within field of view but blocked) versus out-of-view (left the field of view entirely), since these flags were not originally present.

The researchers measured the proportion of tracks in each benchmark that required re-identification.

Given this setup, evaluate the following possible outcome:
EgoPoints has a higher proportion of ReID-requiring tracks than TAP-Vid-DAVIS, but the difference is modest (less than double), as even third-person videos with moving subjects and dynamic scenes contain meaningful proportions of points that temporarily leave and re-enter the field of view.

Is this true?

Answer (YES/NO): NO